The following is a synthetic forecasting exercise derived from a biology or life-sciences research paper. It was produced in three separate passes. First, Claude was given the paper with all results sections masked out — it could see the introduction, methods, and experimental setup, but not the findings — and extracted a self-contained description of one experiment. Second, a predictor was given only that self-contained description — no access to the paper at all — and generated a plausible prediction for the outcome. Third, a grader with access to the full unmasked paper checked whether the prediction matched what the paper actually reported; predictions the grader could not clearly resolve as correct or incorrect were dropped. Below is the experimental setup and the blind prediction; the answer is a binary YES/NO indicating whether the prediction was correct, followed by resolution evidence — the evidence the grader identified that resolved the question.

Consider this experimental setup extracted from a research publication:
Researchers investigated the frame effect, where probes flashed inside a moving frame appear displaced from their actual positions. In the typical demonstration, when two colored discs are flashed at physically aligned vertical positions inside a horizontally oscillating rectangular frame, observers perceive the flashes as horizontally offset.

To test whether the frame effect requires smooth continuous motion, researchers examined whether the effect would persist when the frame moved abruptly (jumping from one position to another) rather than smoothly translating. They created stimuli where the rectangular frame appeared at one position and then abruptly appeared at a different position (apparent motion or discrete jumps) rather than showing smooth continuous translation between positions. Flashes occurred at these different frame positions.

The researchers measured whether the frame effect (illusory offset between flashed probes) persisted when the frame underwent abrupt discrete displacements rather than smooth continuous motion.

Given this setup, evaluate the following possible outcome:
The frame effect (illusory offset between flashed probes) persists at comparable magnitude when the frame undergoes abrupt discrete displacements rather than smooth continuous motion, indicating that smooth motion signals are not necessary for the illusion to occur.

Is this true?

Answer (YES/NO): YES